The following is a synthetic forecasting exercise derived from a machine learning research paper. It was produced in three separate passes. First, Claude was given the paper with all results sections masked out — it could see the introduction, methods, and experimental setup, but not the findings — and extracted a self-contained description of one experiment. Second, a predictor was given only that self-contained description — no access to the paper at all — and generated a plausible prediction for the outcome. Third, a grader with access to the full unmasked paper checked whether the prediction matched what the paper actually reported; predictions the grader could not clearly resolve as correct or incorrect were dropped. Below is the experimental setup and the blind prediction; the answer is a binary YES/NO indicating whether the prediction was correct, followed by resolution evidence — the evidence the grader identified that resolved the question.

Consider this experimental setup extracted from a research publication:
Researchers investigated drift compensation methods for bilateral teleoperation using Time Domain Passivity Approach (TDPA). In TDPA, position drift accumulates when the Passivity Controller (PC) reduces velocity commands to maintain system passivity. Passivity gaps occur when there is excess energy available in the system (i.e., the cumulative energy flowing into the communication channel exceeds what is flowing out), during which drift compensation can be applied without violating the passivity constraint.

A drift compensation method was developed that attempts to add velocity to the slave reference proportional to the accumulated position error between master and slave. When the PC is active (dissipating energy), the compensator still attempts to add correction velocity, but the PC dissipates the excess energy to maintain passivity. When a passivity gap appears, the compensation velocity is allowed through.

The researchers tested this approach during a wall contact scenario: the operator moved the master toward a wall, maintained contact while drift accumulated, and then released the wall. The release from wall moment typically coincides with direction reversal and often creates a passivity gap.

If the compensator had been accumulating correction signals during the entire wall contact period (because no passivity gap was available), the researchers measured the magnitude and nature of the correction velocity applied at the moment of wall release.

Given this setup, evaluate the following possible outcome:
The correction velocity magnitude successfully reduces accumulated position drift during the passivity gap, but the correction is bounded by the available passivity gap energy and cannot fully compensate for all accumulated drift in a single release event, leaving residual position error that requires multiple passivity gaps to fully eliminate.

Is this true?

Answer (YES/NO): YES